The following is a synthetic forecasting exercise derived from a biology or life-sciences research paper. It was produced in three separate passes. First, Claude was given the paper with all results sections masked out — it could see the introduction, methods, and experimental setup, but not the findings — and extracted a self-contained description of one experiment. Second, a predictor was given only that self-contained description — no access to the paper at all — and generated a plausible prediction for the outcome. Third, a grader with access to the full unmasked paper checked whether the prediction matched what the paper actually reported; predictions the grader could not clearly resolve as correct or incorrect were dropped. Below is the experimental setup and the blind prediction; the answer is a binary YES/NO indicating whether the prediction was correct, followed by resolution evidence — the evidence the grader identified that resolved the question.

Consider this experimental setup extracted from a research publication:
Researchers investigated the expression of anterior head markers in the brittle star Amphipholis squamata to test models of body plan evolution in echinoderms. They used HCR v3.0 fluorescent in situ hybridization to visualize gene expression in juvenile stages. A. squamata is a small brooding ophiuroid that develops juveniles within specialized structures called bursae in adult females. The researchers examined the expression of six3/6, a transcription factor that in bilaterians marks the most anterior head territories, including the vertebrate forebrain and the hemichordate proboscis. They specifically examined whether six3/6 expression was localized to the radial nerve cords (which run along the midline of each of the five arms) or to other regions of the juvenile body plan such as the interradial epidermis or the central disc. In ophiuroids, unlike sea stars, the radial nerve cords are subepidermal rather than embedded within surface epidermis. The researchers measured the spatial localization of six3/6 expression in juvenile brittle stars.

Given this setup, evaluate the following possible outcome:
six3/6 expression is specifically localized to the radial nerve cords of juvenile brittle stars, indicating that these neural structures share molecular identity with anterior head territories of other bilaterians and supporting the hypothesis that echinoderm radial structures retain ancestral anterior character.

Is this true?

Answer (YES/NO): YES